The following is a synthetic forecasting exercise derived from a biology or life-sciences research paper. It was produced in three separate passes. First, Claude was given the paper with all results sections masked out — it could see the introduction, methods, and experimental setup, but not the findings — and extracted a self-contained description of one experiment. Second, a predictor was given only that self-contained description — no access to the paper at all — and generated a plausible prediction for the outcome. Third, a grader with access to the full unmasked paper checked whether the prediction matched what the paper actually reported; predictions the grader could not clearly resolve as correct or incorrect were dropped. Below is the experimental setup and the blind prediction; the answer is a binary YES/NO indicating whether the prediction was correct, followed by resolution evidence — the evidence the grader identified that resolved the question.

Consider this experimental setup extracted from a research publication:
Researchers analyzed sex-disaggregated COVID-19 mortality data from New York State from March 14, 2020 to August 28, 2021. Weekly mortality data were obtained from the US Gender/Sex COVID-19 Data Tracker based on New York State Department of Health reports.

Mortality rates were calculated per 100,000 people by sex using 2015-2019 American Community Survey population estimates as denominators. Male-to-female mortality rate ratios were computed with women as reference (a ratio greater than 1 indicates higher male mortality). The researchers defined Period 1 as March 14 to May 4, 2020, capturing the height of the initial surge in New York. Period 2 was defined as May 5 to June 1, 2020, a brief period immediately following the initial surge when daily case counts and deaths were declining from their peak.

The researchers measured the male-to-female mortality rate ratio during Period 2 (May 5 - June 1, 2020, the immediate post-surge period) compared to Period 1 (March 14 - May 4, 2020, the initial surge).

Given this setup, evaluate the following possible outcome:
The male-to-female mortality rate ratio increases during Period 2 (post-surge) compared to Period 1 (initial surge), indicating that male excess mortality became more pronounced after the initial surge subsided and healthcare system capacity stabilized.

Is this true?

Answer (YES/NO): NO